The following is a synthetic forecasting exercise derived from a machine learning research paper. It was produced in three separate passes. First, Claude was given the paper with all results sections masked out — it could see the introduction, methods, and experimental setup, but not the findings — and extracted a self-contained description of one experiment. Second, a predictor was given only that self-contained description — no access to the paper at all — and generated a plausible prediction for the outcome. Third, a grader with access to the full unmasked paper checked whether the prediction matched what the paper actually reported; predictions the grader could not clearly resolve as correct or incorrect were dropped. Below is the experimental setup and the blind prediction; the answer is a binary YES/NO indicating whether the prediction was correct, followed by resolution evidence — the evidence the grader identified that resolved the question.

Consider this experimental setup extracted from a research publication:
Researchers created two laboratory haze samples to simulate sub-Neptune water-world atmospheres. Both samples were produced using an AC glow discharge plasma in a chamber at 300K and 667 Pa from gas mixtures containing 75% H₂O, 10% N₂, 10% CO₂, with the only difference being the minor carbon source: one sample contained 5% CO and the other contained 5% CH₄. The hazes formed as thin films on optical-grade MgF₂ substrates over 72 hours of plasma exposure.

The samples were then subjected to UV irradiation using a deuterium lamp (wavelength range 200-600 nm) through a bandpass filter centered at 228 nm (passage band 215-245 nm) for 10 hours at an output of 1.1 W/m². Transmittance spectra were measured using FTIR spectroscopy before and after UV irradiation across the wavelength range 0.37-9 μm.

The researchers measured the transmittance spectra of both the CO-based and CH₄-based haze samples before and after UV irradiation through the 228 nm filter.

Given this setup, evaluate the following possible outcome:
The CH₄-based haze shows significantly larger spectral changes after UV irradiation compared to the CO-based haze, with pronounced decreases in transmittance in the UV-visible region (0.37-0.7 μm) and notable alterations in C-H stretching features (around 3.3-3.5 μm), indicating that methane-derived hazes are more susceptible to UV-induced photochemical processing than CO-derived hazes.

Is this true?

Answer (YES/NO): NO